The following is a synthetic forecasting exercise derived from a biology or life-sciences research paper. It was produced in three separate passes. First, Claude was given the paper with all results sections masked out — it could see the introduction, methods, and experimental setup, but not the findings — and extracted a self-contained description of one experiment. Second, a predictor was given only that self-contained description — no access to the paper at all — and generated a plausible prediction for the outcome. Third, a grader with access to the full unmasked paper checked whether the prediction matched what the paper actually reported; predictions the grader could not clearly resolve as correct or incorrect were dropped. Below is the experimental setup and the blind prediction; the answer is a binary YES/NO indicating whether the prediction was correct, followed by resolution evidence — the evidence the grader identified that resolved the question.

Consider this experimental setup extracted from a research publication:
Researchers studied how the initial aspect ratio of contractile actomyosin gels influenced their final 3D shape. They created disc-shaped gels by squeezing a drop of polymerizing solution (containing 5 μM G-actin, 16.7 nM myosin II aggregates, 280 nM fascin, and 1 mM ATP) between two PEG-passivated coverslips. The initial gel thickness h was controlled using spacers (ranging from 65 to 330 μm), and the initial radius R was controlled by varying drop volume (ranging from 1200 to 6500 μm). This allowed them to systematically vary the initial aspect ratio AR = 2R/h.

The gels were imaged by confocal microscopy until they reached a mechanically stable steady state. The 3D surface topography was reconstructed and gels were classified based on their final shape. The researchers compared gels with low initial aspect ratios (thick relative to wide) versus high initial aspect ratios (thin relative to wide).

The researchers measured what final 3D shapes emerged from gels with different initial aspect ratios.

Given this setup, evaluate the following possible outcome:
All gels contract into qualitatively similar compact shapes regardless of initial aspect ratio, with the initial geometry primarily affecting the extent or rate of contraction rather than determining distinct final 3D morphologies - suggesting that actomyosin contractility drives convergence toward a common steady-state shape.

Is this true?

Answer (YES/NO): NO